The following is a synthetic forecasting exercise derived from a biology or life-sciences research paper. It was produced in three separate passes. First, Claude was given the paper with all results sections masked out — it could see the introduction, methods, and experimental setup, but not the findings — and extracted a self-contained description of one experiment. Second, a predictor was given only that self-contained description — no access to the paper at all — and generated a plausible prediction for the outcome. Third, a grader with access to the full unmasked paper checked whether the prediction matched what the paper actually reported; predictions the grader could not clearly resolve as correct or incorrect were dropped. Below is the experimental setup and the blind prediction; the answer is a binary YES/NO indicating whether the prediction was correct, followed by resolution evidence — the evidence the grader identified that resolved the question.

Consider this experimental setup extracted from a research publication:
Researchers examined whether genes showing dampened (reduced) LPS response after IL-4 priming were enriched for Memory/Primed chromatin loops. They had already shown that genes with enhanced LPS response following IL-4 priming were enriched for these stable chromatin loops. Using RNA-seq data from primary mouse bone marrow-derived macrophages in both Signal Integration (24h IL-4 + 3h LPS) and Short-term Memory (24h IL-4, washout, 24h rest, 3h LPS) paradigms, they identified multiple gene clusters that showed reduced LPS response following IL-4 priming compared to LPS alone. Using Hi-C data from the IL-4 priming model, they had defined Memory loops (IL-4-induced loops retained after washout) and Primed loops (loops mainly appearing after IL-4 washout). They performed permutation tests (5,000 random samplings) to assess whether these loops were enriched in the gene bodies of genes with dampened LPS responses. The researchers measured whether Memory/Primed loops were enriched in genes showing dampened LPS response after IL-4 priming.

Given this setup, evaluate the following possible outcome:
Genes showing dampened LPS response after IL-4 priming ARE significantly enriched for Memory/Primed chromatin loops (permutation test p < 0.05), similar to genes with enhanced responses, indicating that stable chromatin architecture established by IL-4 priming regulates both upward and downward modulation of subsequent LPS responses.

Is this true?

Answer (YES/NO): NO